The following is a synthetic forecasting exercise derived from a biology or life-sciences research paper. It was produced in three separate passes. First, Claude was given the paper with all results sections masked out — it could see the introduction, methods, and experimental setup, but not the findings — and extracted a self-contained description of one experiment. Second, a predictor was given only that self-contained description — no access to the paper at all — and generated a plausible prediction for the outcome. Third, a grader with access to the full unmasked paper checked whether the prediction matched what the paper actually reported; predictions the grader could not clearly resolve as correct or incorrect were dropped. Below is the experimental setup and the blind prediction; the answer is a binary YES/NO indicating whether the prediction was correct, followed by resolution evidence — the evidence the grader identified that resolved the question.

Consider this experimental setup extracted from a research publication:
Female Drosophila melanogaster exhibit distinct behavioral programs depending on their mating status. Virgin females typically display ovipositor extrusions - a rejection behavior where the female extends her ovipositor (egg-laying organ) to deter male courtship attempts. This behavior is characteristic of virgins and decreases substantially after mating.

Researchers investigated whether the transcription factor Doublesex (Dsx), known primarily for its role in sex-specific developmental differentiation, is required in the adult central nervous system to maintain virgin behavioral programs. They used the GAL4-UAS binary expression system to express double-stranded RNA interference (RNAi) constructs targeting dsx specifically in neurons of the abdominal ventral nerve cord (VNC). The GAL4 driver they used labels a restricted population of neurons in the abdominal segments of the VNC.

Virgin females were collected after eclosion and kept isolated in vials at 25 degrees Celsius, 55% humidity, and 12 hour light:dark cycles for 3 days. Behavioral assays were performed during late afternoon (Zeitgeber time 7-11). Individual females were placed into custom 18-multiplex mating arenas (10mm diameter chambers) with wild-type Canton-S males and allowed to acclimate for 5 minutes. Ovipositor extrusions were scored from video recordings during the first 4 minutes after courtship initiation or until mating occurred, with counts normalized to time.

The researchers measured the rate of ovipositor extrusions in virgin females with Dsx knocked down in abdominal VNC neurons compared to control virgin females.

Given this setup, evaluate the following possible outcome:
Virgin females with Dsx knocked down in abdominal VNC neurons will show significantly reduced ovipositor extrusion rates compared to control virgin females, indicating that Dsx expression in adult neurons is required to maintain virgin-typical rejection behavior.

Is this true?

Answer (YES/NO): NO